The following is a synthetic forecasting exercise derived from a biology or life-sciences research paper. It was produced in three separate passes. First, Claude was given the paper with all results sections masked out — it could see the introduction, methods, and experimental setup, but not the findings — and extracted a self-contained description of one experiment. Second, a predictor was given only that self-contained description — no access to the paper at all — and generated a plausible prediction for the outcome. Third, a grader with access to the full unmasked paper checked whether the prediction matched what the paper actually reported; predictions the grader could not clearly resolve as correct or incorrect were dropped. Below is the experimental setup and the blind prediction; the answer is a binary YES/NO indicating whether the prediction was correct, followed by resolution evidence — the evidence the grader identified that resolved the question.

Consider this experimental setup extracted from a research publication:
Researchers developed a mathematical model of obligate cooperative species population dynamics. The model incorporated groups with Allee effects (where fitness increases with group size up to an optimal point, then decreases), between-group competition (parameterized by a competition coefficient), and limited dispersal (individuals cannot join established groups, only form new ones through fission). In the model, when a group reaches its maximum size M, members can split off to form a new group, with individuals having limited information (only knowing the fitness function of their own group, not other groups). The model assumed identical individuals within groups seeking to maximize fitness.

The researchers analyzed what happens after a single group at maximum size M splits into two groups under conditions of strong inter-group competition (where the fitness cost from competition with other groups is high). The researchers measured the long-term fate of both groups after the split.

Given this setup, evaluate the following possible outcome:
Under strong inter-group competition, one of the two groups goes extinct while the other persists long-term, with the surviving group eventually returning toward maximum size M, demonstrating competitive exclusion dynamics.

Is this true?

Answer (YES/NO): NO